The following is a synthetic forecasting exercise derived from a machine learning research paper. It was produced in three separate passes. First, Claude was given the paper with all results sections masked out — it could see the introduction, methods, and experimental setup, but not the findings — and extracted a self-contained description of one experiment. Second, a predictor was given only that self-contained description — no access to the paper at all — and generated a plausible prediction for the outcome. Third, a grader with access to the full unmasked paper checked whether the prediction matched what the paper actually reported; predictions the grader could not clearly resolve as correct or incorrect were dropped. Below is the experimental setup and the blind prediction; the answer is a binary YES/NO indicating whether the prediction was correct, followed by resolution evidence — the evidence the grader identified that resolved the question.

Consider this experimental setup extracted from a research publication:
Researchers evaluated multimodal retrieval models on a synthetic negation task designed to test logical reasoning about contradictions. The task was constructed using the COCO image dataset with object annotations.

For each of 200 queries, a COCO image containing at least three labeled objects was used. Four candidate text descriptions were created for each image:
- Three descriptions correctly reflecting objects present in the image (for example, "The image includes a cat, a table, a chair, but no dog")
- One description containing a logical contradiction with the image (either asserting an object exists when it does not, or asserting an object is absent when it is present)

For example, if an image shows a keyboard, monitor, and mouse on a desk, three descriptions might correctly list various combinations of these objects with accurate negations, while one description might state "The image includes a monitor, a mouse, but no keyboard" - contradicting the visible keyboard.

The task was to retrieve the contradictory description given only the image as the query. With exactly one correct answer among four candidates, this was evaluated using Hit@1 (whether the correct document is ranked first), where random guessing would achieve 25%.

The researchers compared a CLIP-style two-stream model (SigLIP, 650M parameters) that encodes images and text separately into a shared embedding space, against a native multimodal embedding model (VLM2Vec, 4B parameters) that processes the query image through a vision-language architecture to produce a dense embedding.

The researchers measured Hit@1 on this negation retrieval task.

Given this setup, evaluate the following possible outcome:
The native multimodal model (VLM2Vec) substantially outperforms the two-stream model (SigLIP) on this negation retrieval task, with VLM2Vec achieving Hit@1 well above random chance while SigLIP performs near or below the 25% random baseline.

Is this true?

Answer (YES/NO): NO